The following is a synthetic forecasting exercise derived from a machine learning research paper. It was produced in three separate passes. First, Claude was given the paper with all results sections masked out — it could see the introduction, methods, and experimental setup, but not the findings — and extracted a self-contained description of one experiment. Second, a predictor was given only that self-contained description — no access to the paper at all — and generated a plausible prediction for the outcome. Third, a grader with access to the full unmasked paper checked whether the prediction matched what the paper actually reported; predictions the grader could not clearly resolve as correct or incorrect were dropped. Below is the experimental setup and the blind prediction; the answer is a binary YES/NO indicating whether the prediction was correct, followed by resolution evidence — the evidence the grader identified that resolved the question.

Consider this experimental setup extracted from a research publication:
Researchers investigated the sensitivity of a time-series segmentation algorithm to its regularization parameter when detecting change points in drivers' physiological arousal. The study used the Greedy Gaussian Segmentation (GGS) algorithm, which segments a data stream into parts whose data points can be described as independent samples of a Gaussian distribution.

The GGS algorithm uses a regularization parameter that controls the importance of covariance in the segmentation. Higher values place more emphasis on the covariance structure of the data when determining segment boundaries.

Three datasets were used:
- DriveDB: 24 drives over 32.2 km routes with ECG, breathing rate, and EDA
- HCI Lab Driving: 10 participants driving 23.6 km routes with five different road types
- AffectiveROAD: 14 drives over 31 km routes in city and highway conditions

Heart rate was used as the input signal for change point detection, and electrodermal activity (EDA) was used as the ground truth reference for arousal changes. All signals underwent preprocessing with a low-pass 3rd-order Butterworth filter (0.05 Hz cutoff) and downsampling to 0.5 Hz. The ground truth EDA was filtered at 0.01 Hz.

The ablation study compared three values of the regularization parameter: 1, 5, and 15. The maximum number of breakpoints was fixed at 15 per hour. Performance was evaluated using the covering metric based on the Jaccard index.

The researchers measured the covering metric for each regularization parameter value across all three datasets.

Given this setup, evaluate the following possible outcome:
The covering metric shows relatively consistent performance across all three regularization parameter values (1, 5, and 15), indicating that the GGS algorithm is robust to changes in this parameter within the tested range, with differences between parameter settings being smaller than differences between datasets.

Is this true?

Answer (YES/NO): NO